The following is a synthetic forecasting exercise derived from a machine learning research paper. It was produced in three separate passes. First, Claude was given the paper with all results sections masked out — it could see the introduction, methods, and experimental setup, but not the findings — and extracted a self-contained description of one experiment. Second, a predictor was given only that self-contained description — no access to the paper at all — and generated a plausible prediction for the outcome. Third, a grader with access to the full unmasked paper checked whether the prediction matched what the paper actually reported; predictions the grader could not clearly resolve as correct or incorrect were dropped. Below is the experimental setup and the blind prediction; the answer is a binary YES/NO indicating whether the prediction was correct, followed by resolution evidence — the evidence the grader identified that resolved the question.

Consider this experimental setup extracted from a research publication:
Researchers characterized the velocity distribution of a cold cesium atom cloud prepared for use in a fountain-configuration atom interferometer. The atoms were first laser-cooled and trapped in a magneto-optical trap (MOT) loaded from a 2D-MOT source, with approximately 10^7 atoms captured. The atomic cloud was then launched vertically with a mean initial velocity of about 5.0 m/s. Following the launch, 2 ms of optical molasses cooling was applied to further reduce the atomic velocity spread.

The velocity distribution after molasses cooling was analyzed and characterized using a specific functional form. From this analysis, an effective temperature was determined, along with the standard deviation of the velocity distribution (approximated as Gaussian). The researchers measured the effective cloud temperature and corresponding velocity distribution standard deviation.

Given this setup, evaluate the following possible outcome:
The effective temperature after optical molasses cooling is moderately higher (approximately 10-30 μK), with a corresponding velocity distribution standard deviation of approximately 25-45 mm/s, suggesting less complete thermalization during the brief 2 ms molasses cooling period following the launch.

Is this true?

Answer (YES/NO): NO